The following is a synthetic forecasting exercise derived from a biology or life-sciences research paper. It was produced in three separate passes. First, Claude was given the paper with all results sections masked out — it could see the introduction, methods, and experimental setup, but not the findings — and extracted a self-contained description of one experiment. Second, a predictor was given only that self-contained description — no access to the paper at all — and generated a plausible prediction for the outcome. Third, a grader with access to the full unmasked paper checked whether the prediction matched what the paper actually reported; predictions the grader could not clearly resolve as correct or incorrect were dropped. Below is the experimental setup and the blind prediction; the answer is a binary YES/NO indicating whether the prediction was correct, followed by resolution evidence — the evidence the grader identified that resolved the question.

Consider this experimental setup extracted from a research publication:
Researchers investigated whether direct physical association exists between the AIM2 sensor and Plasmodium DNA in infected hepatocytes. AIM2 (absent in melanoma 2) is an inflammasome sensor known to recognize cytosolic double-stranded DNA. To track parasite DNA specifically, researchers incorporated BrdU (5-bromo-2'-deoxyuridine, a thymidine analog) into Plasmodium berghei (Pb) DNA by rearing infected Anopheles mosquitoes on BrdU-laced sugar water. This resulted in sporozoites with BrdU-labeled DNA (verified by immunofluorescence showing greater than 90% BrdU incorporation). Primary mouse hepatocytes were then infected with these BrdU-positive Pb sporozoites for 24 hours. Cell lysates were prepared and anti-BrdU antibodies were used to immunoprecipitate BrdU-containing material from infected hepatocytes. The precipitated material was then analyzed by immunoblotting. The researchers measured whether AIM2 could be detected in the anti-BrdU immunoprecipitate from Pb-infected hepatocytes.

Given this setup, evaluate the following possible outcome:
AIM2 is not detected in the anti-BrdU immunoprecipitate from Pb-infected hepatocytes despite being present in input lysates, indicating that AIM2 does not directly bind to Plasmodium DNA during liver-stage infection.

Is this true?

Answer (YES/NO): NO